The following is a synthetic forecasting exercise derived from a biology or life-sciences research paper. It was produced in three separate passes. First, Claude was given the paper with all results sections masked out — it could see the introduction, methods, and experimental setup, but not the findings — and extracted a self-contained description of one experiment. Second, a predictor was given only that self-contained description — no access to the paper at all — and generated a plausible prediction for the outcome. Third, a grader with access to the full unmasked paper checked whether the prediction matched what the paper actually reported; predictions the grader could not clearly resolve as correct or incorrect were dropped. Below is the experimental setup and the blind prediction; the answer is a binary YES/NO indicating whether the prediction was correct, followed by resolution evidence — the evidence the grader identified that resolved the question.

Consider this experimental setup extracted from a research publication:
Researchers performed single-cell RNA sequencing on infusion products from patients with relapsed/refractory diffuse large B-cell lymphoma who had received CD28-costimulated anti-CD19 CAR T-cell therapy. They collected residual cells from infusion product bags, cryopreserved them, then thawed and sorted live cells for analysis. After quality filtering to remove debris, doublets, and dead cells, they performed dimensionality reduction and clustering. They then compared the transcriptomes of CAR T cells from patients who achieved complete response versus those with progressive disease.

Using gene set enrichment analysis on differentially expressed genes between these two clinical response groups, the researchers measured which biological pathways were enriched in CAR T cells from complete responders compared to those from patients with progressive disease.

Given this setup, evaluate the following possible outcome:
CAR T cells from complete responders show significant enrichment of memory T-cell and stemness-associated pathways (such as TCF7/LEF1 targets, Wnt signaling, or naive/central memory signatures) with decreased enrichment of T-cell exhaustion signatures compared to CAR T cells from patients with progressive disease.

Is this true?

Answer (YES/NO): NO